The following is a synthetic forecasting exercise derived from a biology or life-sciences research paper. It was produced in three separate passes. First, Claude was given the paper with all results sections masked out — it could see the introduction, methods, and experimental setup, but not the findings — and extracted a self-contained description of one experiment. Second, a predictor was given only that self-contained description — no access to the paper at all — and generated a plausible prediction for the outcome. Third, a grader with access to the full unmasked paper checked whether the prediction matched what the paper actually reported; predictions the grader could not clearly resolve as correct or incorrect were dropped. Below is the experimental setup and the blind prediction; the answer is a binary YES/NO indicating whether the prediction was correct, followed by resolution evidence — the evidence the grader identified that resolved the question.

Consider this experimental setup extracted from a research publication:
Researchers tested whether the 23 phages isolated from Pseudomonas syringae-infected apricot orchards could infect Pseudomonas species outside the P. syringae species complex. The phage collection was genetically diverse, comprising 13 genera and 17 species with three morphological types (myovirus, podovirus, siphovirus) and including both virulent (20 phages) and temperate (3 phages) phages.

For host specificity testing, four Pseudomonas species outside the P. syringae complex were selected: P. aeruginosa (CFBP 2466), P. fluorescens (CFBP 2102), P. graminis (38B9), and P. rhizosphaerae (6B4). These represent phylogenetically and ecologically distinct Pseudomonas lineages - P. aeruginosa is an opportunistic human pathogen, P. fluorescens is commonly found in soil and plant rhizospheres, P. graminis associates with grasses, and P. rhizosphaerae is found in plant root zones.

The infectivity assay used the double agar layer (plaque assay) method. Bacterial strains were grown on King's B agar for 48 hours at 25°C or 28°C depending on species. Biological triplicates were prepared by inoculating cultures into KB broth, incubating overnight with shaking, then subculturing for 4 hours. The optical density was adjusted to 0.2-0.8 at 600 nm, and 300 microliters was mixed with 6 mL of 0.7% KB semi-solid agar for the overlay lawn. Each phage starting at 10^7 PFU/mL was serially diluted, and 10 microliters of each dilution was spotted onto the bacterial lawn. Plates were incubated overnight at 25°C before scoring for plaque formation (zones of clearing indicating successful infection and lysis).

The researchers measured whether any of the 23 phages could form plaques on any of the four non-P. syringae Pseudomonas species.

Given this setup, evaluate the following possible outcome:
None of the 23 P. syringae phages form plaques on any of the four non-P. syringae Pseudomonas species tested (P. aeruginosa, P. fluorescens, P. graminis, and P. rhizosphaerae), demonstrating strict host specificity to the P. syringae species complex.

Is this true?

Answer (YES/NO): NO